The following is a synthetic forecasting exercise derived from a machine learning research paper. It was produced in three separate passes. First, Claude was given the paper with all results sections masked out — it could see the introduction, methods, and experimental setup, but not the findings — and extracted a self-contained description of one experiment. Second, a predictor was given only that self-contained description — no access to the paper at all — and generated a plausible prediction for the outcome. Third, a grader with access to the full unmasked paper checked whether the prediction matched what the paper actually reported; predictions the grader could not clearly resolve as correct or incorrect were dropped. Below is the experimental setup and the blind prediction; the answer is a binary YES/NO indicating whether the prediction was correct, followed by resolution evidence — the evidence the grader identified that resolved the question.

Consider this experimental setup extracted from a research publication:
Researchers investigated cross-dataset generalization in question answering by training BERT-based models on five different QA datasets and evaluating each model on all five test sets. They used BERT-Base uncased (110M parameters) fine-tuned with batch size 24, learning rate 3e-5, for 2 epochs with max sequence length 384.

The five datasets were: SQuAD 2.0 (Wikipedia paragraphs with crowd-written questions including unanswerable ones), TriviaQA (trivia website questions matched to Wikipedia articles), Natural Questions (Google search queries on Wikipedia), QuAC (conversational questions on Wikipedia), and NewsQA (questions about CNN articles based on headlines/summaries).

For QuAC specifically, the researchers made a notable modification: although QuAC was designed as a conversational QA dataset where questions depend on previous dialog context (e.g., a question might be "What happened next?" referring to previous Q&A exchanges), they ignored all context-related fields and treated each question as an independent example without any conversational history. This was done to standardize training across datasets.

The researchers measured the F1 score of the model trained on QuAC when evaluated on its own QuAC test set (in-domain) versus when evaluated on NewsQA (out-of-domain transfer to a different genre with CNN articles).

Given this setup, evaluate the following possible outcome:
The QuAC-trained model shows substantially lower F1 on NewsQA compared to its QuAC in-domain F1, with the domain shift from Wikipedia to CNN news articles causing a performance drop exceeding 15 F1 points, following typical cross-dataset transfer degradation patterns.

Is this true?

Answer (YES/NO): YES